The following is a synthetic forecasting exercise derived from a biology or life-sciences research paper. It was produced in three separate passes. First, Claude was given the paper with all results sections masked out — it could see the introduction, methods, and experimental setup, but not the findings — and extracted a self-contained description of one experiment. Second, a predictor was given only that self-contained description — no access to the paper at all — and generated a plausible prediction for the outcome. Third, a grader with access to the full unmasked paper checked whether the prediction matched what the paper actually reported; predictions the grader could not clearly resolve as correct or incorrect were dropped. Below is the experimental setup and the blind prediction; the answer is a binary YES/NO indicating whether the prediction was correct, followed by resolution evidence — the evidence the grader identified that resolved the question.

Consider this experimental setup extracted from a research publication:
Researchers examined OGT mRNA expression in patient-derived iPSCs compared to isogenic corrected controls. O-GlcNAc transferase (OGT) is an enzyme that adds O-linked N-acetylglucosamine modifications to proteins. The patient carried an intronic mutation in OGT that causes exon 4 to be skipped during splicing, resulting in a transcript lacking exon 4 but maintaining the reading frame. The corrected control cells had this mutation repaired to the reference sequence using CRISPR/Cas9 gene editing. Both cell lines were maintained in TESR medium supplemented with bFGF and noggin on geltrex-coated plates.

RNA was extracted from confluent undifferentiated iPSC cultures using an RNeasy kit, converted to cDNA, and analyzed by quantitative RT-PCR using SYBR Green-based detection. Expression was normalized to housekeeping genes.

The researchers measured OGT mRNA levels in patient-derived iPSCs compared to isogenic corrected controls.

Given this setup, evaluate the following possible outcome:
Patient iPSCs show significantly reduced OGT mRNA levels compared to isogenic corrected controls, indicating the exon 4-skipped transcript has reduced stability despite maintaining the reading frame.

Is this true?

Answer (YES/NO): NO